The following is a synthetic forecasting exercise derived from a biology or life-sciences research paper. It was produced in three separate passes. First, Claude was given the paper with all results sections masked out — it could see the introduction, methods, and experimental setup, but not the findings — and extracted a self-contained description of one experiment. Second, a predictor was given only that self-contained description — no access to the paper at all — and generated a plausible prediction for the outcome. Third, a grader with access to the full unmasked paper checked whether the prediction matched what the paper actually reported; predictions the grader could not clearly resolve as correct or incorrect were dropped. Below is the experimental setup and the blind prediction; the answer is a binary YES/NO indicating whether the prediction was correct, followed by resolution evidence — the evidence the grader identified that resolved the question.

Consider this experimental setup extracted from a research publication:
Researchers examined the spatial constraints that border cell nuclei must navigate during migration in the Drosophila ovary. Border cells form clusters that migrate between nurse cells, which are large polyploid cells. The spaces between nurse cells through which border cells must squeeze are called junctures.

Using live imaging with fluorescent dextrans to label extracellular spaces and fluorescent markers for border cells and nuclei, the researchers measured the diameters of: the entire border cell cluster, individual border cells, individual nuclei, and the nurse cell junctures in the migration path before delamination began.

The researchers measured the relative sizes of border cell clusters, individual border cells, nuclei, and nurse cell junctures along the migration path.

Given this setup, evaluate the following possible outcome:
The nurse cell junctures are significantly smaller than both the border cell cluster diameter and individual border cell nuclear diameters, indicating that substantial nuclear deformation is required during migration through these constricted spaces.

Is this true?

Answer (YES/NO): YES